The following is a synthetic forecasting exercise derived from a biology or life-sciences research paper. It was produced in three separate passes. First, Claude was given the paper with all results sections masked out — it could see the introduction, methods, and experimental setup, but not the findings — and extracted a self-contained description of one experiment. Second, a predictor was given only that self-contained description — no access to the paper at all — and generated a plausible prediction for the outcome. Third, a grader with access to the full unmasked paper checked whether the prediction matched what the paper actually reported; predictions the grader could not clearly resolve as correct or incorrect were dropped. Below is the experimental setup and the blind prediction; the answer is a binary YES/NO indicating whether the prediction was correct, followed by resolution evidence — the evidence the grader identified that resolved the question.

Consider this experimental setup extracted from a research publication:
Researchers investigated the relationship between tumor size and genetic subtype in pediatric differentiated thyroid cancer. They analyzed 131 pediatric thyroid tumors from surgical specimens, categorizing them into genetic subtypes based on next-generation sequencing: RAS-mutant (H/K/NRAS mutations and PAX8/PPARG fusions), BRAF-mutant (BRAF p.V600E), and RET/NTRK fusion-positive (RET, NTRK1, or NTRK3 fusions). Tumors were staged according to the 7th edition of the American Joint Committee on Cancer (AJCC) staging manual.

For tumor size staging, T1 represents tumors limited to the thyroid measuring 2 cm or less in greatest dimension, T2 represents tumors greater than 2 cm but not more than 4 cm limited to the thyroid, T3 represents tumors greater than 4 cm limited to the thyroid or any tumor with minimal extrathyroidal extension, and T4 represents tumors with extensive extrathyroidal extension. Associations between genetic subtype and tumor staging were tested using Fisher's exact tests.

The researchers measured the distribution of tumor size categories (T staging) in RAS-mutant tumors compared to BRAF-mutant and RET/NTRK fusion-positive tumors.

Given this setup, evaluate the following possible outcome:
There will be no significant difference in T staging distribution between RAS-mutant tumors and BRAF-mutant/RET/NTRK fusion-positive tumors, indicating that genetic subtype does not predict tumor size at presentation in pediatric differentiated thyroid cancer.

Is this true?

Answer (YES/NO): YES